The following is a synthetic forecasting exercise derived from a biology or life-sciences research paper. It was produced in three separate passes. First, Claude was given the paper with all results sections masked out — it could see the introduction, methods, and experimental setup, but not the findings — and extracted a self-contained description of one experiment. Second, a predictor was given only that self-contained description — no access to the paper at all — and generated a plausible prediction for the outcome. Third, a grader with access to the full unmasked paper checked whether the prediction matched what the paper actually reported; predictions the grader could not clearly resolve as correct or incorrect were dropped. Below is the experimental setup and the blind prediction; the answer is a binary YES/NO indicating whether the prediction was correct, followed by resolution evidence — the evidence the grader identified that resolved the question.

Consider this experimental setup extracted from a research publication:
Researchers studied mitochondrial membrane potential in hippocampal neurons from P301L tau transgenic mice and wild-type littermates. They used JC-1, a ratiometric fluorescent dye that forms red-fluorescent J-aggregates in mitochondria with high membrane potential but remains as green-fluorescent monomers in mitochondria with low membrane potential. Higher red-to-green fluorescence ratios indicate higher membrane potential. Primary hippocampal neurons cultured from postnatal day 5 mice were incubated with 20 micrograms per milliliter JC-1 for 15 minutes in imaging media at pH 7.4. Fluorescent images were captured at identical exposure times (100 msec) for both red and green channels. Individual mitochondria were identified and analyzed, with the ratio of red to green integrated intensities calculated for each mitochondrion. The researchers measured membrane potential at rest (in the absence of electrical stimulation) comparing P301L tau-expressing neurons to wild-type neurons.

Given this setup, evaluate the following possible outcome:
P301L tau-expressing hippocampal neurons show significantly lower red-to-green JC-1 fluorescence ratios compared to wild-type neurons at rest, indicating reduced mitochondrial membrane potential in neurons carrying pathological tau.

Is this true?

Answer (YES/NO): YES